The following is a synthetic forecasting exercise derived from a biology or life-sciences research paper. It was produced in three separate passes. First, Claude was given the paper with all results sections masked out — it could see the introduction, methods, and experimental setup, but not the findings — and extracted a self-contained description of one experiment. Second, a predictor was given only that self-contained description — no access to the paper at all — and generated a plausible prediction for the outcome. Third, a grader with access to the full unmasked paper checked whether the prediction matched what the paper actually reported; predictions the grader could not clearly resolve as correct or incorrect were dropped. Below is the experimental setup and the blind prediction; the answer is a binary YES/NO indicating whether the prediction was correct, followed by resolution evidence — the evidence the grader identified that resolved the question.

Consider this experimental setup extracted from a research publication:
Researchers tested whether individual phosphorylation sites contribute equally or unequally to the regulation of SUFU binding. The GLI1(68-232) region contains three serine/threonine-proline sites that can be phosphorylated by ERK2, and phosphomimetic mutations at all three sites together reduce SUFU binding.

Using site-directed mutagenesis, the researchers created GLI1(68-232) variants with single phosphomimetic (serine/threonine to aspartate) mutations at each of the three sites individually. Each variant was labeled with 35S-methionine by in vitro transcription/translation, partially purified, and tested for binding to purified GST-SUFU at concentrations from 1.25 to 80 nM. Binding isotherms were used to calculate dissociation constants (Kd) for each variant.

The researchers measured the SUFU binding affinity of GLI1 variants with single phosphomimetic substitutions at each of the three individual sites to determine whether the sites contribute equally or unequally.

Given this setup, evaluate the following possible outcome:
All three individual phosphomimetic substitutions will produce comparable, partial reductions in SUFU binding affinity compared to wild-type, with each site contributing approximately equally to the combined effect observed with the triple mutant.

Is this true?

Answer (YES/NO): NO